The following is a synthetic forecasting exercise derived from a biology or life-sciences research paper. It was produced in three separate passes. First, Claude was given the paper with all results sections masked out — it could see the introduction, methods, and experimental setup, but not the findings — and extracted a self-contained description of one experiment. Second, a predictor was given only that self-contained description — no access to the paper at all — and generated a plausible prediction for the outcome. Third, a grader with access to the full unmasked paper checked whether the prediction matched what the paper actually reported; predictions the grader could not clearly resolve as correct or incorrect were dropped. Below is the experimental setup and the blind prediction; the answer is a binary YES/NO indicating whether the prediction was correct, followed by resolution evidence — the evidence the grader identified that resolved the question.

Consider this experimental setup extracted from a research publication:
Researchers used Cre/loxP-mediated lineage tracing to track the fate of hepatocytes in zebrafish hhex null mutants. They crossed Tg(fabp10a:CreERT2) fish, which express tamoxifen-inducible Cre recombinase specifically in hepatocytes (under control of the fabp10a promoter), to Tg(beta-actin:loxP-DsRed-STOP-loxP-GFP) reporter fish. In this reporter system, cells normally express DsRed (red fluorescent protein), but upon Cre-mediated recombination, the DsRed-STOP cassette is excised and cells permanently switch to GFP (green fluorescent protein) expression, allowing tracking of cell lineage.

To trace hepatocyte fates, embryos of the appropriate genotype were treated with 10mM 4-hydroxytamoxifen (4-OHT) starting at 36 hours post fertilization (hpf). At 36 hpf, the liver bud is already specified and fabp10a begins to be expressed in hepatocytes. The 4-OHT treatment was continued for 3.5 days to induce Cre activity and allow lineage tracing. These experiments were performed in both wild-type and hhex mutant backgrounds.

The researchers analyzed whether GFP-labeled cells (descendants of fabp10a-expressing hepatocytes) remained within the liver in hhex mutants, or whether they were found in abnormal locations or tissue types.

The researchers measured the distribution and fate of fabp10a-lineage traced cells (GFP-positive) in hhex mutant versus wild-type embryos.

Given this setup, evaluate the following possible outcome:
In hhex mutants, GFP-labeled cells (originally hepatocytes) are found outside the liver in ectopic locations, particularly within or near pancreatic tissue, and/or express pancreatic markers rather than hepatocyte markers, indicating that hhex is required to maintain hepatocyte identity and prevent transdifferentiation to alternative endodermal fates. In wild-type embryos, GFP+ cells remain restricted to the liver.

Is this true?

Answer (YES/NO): NO